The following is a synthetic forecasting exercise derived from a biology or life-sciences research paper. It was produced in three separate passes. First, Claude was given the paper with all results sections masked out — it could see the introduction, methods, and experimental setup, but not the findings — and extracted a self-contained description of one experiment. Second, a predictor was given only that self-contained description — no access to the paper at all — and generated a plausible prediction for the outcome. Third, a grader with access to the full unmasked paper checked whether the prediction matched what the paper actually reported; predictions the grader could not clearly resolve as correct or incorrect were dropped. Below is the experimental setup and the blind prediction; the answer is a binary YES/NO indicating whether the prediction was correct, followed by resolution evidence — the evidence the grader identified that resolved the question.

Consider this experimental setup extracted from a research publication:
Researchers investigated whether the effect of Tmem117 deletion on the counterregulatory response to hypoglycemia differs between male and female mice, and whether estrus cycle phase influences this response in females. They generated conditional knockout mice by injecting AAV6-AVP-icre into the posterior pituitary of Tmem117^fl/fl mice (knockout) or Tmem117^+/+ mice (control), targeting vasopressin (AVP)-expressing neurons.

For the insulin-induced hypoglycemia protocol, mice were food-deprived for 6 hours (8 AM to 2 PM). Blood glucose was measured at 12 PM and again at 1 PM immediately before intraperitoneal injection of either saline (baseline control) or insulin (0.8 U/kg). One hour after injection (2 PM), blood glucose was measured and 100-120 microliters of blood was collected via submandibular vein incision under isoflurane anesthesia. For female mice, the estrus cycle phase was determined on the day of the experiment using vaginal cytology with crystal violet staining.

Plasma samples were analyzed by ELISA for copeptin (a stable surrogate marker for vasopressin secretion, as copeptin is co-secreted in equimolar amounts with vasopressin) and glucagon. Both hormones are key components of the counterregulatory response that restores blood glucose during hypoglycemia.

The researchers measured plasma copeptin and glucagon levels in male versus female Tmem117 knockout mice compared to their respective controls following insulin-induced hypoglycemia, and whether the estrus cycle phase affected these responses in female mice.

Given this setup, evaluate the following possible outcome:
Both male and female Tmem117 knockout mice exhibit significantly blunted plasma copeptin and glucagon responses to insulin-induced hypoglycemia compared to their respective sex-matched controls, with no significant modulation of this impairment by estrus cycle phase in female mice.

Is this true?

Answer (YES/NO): NO